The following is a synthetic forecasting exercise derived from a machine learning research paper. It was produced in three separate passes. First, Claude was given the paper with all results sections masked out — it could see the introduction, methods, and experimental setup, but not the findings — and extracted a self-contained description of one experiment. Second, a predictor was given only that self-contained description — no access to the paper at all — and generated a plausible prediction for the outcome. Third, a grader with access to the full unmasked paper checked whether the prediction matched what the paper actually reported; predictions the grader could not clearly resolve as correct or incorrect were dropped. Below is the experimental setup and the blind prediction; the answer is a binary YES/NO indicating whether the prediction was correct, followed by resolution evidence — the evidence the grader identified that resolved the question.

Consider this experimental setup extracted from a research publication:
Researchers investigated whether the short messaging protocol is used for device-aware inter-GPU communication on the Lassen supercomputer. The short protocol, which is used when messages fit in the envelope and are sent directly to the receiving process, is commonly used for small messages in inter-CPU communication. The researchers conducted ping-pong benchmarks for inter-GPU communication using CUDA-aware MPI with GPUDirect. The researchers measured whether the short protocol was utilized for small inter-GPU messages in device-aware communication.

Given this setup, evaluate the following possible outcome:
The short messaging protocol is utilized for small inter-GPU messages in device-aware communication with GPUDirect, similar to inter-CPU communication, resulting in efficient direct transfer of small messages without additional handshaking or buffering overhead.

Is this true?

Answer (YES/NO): NO